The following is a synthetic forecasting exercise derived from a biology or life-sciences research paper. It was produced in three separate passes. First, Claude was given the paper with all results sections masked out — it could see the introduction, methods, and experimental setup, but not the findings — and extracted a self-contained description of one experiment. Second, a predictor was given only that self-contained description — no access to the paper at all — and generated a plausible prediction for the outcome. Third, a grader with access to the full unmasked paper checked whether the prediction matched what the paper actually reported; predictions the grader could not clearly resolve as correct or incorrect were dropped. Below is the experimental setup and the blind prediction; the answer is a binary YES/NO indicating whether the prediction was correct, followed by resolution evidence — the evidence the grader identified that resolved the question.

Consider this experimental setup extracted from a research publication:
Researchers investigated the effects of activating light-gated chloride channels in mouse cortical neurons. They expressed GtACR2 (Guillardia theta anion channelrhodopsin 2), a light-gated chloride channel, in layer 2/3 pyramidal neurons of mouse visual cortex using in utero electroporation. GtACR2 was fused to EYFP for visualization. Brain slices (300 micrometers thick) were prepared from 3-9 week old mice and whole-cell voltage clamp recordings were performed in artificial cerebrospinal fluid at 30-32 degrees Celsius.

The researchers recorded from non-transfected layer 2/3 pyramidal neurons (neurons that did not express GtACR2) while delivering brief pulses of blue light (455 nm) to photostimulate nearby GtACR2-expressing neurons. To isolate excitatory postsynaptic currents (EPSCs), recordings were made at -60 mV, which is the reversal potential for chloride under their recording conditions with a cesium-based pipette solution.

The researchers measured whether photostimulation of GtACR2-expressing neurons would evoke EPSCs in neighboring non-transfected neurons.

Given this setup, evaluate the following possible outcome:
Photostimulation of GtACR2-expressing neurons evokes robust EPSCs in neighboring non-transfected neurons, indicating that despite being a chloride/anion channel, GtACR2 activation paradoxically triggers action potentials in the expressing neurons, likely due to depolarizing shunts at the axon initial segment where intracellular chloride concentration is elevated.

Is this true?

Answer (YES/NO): NO